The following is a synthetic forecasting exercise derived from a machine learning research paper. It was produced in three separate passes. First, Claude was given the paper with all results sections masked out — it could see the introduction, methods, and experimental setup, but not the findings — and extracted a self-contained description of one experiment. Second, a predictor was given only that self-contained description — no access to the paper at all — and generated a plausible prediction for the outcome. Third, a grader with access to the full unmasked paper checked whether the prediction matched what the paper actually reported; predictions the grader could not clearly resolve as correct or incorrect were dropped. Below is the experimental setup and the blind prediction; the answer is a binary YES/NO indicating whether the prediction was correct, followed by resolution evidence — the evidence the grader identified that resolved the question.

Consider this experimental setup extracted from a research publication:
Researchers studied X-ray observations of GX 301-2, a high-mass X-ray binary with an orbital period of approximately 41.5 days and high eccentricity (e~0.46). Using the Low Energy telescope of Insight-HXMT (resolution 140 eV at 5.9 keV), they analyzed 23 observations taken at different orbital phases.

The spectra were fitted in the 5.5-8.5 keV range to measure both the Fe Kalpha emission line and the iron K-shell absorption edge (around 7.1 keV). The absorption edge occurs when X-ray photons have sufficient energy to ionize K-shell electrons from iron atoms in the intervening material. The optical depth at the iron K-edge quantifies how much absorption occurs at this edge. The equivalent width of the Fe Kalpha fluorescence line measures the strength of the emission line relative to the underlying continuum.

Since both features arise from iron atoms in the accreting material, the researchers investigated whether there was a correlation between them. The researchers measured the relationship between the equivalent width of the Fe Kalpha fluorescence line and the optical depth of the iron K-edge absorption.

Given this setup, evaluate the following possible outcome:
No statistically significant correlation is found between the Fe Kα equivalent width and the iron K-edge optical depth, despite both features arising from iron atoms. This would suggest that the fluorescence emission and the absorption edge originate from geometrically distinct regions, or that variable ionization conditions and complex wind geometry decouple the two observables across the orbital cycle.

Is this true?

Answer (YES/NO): NO